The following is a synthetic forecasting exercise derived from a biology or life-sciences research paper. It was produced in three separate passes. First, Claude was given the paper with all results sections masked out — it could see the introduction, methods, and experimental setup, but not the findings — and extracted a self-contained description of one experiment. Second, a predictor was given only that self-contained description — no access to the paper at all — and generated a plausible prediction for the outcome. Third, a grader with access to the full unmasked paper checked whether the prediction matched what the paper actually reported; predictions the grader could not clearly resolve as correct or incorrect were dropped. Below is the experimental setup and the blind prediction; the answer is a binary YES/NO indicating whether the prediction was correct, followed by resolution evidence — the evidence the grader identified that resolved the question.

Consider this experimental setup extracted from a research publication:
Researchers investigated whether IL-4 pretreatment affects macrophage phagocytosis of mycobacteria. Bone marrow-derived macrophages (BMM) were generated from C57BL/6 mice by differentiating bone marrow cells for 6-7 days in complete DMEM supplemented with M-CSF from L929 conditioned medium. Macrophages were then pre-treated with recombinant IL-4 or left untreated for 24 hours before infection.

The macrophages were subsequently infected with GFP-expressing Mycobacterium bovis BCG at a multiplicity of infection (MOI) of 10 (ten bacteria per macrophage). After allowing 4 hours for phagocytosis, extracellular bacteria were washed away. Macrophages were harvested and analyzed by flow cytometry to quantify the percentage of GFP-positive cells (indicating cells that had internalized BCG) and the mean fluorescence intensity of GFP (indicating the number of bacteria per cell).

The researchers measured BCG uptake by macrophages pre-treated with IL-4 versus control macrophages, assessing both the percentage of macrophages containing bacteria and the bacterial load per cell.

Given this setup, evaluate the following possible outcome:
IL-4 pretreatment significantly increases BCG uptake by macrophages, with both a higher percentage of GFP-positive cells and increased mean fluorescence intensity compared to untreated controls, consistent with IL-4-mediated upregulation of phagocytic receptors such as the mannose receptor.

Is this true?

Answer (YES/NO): NO